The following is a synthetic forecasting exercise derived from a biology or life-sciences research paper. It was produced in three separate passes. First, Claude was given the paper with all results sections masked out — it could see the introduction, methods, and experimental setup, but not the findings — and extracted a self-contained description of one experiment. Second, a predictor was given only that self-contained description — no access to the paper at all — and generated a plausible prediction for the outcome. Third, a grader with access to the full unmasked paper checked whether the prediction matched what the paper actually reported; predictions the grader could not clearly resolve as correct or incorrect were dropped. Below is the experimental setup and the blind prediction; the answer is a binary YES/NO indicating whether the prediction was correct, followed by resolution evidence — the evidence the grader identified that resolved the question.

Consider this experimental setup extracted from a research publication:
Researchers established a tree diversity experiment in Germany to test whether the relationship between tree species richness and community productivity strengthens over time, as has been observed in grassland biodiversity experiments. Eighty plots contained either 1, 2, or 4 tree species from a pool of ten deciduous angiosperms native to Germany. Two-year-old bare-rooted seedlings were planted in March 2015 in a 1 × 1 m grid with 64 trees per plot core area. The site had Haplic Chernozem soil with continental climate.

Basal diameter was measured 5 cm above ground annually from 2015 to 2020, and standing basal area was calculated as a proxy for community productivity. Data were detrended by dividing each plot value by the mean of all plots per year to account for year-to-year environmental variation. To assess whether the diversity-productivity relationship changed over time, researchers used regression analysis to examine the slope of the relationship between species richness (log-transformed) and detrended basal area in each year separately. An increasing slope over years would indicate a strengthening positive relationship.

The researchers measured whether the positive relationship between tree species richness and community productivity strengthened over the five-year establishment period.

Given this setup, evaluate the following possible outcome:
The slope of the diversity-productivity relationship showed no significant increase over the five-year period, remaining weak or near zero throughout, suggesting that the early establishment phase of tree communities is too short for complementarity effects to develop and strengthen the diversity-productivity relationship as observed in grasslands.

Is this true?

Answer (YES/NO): NO